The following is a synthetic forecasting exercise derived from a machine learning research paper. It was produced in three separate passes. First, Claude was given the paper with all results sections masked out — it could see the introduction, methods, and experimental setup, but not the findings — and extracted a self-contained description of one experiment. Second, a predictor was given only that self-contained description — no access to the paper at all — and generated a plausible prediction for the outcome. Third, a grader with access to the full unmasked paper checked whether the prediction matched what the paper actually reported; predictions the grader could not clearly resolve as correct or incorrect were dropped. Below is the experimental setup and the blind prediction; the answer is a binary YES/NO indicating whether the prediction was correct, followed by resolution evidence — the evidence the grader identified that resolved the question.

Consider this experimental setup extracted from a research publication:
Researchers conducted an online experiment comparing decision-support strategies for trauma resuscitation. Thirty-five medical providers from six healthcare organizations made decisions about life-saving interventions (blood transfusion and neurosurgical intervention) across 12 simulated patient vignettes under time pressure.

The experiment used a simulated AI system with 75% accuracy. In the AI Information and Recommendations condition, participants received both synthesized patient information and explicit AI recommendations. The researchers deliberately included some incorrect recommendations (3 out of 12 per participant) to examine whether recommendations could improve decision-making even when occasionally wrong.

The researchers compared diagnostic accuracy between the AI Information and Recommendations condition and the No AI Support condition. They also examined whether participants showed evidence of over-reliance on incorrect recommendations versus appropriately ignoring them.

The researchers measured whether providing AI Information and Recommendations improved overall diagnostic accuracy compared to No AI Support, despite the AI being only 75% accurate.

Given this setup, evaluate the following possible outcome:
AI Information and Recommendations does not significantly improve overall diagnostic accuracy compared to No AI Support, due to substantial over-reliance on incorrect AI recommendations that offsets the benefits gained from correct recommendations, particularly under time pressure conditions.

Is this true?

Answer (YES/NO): NO